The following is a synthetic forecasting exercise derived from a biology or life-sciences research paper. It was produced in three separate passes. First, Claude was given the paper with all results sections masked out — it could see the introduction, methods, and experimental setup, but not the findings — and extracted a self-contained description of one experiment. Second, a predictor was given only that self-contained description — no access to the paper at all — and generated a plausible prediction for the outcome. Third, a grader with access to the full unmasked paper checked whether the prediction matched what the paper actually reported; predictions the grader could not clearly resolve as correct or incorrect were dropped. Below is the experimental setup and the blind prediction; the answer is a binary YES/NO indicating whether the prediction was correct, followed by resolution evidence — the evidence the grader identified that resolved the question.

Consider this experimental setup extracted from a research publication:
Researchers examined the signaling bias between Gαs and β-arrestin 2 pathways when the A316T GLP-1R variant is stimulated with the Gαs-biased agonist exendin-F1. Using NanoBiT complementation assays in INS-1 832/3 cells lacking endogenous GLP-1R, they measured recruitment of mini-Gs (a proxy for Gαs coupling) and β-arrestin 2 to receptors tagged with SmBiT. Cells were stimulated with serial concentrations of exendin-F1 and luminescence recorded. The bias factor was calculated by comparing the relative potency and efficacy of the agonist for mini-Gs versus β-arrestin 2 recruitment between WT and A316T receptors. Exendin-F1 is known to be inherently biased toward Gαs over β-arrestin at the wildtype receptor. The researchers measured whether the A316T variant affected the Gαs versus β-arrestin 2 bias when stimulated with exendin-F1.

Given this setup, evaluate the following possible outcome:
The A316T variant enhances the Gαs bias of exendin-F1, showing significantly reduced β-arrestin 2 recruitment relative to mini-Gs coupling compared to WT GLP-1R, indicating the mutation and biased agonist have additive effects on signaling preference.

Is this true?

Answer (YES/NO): YES